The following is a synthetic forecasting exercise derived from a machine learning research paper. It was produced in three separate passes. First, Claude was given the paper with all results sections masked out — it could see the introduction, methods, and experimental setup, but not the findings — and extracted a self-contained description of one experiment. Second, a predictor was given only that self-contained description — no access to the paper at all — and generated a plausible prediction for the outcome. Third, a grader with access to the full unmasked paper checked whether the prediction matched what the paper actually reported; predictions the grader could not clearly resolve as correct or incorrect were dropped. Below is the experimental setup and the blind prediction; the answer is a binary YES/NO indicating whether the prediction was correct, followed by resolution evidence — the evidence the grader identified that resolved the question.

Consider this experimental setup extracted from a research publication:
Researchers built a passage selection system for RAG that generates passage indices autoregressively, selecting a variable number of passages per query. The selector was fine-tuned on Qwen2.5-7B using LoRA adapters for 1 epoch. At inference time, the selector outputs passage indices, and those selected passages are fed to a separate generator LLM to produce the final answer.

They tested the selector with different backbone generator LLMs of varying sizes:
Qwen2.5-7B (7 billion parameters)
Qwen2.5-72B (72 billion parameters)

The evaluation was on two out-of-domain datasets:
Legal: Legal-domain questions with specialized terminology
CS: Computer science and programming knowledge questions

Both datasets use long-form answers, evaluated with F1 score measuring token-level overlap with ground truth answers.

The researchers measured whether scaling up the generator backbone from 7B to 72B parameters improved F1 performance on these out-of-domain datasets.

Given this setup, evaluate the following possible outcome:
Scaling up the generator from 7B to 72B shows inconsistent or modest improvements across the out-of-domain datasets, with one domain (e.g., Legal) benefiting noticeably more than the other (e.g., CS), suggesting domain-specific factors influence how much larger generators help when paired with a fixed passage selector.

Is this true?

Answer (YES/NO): NO